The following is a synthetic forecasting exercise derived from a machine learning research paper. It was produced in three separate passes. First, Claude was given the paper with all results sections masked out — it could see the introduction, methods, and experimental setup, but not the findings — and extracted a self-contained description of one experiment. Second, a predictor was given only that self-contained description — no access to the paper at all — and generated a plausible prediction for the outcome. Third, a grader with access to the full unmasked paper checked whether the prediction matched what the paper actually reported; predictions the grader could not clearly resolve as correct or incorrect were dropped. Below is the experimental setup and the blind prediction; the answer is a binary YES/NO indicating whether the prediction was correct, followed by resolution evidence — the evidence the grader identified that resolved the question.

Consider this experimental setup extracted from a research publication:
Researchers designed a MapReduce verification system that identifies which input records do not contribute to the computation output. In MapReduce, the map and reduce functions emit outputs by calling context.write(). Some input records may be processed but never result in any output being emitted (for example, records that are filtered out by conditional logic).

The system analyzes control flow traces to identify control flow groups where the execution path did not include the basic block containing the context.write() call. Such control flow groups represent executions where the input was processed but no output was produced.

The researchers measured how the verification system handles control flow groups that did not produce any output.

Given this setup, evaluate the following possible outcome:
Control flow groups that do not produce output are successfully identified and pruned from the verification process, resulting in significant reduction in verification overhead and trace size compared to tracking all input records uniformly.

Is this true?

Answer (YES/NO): NO